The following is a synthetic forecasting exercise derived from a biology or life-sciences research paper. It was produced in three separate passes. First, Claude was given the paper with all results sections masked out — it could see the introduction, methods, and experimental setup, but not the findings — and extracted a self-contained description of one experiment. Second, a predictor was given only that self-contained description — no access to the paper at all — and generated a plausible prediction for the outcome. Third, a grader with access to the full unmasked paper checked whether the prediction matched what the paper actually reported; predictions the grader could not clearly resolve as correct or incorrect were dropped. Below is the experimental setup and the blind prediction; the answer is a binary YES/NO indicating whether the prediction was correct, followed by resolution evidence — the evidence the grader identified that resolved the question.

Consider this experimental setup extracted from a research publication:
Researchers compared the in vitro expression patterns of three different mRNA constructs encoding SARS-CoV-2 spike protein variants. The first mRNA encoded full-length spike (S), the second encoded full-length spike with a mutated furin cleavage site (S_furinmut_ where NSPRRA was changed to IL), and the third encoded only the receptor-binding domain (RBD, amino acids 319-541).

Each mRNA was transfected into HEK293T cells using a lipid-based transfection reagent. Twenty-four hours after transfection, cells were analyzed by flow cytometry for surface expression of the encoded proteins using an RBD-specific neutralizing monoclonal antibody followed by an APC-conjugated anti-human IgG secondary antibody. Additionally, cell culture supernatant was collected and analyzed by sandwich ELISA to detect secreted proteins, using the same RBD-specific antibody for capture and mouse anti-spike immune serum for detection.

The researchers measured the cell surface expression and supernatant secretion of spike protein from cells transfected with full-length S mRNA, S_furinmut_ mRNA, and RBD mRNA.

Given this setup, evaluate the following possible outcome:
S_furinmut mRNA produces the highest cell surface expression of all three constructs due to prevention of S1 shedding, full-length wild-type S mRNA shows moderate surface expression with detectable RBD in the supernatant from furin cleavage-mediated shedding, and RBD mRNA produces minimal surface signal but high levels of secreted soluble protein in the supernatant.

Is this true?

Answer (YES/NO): NO